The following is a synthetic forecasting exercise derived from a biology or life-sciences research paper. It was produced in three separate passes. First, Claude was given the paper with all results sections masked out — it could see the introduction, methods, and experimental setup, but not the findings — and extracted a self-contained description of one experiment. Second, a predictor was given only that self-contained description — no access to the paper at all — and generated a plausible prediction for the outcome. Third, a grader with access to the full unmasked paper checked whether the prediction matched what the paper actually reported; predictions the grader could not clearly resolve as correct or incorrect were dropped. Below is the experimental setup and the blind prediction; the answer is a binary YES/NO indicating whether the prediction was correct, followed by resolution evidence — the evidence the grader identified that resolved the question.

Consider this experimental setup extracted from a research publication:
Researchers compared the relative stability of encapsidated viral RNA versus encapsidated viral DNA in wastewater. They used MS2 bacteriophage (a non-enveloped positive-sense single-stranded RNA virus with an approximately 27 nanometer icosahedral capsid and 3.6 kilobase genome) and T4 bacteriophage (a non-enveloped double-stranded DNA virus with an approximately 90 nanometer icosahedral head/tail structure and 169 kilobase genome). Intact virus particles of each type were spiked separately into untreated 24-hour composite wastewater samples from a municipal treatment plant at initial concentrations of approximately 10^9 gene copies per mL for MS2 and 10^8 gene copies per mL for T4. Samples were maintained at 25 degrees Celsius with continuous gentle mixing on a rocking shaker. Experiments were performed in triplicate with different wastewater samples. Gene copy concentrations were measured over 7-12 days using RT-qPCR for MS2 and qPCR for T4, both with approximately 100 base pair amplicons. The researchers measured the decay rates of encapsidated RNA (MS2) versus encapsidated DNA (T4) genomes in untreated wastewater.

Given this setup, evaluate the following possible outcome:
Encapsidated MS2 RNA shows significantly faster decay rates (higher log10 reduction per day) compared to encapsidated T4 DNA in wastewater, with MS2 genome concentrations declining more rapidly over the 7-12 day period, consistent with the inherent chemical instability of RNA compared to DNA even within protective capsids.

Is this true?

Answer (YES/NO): NO